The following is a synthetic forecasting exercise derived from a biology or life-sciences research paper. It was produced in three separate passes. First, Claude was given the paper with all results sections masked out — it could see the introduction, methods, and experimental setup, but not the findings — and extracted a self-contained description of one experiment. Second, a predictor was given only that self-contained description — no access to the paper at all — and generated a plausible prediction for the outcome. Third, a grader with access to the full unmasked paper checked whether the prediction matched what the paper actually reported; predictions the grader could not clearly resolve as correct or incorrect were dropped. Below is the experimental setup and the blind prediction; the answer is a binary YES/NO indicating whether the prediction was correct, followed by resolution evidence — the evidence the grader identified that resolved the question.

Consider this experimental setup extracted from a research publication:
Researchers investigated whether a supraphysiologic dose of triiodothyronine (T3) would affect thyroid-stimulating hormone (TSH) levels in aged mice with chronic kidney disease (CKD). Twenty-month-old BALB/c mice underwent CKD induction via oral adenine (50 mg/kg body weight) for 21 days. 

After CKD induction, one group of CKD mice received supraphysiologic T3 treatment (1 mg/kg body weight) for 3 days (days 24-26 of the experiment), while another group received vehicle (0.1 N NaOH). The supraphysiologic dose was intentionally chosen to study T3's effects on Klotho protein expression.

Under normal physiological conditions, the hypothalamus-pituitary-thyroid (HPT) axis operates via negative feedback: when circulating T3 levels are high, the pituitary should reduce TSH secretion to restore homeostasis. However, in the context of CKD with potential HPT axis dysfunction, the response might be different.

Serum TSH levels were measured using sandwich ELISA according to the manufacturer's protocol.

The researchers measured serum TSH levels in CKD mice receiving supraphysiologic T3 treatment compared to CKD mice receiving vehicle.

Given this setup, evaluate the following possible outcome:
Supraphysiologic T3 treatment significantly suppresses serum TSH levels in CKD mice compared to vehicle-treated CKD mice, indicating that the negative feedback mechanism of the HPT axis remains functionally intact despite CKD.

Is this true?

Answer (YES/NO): YES